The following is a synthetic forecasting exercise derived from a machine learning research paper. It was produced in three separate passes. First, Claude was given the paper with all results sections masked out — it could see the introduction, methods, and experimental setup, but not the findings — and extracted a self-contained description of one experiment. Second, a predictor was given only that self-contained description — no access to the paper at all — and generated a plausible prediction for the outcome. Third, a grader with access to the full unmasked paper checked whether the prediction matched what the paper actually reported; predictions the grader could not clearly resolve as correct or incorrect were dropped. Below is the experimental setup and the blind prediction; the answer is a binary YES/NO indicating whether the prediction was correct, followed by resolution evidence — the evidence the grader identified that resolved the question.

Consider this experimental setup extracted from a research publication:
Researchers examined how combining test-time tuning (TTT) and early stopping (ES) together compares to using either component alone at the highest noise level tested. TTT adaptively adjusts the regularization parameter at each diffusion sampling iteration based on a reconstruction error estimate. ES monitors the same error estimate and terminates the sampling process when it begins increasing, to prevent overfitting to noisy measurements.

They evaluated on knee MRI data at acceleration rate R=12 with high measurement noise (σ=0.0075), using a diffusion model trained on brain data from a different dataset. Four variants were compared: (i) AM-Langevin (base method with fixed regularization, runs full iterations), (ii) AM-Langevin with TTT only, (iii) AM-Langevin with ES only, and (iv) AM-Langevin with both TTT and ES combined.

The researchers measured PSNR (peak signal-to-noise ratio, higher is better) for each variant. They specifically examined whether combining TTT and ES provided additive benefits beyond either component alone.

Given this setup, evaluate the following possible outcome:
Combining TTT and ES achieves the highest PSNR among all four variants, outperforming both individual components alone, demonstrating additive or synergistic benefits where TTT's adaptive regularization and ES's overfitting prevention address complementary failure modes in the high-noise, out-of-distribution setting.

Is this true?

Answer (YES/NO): YES